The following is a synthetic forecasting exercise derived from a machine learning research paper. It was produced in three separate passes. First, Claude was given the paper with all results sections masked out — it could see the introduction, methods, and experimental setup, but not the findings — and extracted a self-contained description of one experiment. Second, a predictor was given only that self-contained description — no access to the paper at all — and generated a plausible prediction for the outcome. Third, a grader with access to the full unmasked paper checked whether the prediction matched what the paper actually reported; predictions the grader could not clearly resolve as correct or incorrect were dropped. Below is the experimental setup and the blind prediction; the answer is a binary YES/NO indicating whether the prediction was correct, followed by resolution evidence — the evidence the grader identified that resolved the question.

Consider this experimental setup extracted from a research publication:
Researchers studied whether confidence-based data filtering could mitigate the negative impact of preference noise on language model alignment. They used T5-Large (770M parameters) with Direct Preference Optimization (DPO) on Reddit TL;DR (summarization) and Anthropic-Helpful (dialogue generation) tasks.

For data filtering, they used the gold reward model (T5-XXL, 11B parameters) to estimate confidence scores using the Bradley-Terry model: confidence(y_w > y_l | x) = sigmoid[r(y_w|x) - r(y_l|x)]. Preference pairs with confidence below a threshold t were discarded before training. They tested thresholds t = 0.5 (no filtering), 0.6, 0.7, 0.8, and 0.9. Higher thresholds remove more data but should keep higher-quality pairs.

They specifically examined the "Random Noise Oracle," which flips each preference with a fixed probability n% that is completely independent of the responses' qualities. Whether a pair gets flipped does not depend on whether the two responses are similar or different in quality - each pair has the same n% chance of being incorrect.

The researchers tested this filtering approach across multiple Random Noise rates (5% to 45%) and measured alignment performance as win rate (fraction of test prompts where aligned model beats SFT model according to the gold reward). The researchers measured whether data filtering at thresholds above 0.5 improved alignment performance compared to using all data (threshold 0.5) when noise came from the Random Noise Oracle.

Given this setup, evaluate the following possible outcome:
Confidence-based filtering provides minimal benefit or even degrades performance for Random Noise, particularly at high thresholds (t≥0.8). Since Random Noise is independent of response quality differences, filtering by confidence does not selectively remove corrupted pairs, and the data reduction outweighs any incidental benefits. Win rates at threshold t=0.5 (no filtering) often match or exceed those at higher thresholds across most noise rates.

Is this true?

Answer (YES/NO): YES